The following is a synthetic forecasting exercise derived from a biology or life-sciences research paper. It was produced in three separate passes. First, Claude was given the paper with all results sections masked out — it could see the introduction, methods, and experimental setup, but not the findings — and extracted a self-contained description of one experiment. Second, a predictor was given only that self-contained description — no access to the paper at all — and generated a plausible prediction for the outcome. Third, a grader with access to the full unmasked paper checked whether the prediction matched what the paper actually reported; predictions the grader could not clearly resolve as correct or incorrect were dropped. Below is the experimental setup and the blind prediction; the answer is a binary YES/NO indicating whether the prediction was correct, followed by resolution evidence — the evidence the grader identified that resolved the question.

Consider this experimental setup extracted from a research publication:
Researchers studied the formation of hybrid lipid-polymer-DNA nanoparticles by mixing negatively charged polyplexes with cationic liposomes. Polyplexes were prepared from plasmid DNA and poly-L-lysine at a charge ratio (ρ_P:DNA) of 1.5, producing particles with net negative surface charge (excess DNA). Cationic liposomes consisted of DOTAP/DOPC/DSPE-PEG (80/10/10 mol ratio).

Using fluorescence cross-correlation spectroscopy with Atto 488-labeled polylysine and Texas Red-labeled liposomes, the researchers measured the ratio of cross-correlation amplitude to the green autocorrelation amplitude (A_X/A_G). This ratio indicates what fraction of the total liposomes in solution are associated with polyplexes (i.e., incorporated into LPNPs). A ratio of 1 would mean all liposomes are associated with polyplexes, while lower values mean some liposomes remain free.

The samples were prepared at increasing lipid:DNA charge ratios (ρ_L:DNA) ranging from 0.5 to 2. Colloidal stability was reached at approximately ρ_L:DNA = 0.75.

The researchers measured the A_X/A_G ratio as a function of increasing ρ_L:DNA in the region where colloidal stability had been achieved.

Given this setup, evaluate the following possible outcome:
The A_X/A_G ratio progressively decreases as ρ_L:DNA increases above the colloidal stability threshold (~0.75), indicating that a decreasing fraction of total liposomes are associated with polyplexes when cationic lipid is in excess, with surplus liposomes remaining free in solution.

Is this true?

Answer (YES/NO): YES